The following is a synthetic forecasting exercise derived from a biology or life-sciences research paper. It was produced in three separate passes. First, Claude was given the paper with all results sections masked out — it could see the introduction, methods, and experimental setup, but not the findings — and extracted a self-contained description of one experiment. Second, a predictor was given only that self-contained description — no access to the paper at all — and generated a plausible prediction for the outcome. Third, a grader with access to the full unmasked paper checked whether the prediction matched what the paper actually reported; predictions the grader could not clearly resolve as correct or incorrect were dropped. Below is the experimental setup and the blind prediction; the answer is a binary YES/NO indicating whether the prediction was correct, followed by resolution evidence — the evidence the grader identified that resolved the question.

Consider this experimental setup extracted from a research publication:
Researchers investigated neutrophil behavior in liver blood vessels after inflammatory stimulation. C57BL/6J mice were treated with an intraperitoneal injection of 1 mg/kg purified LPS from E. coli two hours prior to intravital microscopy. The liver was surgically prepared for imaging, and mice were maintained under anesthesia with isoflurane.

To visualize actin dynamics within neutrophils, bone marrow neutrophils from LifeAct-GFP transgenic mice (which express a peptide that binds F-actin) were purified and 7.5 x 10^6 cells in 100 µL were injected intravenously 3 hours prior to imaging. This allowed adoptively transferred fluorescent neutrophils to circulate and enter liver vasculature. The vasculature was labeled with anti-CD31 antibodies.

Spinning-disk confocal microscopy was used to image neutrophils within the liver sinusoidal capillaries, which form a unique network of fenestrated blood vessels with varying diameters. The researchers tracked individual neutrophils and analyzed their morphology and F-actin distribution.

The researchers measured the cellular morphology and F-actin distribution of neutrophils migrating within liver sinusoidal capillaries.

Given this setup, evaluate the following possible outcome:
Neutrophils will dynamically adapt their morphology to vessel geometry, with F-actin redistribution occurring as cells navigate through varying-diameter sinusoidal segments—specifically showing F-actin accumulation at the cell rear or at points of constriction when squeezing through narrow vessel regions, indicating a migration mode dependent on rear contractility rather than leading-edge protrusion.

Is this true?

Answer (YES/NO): YES